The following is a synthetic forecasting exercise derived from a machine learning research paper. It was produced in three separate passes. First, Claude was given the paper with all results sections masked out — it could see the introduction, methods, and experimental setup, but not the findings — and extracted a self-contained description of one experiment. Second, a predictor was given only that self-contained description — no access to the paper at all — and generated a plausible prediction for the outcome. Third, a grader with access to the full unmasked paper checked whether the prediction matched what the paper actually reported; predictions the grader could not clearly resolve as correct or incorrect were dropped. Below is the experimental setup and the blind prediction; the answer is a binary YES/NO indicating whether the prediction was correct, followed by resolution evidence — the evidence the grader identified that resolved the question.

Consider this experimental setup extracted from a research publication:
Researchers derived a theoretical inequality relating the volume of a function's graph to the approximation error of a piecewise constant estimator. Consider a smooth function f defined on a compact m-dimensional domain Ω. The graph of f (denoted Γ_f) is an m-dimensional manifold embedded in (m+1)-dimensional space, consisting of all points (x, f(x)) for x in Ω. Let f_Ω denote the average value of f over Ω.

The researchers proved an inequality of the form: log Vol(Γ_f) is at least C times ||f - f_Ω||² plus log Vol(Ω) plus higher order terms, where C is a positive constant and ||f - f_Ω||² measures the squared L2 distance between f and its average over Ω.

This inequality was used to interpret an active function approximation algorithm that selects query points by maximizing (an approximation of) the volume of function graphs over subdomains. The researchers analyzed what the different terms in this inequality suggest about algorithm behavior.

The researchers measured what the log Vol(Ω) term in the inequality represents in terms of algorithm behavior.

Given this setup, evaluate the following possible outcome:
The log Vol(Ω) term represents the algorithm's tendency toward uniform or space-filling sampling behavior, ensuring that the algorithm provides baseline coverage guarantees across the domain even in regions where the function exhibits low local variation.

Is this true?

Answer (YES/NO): NO